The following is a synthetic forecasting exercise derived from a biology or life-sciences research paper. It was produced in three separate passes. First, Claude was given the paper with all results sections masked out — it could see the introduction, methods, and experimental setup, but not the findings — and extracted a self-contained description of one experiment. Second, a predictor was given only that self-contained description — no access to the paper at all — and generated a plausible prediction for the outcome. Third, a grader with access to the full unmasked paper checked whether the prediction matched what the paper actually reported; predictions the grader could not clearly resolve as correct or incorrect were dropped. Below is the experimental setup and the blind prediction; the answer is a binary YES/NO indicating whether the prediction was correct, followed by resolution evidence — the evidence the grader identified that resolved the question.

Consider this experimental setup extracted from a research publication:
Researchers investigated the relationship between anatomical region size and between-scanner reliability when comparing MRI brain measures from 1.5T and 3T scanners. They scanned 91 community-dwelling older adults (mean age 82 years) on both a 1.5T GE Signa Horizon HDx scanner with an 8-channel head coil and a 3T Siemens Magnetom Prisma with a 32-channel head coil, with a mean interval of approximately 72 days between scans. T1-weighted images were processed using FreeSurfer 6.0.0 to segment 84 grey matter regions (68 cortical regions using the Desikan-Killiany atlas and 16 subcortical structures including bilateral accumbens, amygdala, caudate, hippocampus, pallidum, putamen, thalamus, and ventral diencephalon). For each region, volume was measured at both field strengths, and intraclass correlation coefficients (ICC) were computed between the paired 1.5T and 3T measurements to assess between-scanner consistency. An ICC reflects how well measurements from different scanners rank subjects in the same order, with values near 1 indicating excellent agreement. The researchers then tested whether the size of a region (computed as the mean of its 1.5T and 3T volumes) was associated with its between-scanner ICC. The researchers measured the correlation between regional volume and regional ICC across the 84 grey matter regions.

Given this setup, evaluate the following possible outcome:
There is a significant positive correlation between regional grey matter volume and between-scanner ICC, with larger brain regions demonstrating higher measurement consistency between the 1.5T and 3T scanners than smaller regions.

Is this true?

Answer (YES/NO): YES